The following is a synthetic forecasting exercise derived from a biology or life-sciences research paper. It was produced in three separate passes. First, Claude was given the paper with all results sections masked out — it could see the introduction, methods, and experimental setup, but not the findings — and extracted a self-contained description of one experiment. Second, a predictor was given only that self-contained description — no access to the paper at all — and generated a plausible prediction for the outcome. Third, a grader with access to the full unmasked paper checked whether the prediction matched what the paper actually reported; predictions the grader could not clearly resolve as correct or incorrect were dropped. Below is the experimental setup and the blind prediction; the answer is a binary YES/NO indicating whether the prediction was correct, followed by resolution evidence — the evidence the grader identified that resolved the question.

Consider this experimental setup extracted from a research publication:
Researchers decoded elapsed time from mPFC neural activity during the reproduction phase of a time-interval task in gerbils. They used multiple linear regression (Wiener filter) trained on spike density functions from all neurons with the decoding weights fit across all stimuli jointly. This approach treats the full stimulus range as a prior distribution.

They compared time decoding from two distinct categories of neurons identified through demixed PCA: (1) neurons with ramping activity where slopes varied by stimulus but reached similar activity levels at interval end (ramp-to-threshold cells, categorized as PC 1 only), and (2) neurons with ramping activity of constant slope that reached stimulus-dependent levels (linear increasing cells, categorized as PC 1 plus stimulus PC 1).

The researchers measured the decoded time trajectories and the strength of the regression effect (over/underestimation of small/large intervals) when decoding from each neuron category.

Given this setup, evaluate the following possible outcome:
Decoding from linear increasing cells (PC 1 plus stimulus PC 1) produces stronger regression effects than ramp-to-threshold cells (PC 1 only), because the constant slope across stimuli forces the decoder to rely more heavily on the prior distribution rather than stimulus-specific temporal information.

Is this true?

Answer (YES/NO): NO